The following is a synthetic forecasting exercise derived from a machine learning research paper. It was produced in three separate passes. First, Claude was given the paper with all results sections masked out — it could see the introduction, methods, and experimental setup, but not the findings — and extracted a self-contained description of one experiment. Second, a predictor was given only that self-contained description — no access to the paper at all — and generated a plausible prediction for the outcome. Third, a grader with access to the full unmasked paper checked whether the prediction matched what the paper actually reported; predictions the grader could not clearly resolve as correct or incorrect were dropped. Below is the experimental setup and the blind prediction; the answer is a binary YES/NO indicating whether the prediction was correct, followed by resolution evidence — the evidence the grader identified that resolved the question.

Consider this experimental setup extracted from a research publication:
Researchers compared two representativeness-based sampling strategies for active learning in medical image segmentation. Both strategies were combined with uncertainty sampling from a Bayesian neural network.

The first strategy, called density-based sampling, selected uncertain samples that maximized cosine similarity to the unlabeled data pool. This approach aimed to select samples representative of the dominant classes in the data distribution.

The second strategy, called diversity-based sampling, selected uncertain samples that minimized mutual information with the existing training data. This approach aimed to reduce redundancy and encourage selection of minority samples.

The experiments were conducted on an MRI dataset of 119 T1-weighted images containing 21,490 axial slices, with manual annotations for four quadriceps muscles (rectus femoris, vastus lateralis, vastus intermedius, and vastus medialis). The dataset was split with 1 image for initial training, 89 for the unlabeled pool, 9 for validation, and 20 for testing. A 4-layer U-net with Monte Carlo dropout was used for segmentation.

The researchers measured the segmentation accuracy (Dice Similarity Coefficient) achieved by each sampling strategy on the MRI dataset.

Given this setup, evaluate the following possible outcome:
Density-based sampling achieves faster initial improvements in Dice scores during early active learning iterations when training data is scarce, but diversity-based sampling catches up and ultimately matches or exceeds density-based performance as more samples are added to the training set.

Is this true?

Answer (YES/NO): NO